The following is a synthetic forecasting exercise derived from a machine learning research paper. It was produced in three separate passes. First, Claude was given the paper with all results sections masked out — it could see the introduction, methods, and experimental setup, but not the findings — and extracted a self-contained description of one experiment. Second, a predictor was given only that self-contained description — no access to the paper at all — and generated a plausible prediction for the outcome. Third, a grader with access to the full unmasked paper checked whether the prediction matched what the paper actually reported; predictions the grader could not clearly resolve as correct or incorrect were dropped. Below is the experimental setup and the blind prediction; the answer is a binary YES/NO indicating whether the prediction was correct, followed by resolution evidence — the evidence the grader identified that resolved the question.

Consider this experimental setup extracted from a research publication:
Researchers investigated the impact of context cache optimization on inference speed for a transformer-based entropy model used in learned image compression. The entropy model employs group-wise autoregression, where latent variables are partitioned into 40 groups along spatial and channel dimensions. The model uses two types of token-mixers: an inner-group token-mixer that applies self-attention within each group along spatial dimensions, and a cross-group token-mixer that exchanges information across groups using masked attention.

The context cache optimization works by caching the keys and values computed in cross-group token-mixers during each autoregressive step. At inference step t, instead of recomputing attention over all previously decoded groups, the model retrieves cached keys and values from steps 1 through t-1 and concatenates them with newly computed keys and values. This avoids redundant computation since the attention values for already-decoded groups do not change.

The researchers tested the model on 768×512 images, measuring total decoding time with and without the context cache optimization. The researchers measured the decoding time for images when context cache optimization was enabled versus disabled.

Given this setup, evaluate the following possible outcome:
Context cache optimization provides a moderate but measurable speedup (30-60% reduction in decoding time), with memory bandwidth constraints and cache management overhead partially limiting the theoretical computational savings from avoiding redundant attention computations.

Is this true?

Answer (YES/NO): NO